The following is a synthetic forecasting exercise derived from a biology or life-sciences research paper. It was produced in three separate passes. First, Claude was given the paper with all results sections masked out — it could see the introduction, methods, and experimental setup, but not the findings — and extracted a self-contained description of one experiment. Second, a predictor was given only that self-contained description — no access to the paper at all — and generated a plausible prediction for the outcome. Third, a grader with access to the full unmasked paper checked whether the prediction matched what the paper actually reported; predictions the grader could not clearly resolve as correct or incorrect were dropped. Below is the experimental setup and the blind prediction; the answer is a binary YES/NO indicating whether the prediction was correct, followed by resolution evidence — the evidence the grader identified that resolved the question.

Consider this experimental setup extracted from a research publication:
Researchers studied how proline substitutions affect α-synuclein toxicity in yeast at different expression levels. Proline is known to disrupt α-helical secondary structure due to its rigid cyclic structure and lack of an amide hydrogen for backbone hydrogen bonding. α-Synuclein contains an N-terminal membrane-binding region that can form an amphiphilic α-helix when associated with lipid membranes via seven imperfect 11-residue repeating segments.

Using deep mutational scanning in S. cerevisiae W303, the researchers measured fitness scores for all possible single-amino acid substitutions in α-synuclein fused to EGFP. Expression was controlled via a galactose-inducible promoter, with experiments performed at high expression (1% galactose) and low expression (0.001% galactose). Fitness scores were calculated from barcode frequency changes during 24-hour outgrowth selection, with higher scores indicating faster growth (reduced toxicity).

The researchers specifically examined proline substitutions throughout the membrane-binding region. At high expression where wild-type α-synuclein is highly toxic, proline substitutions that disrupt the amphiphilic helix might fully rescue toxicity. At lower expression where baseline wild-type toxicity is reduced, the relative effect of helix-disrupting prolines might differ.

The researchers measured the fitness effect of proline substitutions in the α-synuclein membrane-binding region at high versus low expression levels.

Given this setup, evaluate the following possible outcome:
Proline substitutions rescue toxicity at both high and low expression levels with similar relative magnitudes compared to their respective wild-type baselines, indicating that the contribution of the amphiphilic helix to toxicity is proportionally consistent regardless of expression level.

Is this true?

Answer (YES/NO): YES